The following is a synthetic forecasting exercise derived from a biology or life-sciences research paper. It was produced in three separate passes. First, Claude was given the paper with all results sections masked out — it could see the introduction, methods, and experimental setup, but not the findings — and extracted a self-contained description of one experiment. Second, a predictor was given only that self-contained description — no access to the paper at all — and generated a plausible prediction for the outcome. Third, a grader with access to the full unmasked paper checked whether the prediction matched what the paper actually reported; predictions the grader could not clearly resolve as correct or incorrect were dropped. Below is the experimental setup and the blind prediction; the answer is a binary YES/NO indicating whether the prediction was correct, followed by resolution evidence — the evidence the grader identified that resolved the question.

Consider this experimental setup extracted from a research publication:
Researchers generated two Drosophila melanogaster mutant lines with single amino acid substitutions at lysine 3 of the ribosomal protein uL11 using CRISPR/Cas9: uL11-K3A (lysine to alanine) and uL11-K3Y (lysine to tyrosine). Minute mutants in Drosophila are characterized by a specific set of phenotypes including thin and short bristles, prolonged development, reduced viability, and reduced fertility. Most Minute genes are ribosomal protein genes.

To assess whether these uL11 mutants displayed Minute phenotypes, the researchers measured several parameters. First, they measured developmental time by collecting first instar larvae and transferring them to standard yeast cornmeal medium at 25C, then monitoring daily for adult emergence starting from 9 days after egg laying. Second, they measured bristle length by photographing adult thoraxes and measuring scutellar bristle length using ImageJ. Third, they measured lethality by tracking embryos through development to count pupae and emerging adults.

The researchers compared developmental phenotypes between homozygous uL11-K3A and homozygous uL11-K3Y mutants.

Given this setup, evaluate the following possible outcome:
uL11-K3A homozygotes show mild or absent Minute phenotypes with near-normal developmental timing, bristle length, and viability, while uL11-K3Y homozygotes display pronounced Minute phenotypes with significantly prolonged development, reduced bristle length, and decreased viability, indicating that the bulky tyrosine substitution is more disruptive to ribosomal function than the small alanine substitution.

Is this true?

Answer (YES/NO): NO